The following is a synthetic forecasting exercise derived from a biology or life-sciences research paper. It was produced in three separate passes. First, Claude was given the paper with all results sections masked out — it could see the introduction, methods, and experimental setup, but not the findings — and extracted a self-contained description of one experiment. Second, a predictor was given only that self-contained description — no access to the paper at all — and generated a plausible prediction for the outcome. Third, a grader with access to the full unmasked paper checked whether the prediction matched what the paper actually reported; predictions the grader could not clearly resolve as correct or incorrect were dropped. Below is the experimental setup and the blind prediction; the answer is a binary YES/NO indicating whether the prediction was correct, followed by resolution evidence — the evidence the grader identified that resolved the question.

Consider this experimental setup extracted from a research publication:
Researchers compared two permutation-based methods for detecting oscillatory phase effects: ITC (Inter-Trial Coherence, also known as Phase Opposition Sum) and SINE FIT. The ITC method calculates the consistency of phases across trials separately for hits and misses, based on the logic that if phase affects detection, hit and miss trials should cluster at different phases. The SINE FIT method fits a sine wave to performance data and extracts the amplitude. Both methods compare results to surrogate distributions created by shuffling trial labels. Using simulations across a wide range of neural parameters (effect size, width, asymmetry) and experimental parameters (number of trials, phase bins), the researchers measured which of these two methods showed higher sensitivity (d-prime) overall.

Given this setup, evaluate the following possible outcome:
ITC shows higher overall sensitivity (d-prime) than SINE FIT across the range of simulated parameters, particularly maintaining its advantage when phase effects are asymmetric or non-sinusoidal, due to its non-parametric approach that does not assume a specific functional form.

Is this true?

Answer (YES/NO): NO